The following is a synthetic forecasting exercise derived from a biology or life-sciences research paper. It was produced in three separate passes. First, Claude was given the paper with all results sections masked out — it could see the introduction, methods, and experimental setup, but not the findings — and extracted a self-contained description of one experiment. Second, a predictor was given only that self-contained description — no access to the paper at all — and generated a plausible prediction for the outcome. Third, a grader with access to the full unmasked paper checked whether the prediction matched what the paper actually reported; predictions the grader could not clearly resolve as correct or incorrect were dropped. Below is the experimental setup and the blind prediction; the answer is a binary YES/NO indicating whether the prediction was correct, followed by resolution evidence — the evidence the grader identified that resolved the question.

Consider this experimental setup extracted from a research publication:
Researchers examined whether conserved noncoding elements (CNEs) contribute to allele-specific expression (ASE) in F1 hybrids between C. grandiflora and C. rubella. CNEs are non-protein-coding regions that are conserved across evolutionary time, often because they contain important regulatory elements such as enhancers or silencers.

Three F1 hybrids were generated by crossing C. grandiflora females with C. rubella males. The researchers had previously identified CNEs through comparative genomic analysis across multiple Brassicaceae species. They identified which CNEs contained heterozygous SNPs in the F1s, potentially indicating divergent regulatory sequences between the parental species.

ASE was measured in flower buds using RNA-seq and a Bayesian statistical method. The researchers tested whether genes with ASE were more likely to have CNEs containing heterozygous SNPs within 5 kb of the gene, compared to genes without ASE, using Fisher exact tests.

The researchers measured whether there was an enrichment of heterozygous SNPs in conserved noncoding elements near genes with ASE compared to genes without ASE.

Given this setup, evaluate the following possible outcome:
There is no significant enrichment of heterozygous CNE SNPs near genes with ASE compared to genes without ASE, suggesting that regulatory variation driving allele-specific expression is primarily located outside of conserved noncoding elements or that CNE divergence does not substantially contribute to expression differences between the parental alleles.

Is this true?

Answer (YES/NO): YES